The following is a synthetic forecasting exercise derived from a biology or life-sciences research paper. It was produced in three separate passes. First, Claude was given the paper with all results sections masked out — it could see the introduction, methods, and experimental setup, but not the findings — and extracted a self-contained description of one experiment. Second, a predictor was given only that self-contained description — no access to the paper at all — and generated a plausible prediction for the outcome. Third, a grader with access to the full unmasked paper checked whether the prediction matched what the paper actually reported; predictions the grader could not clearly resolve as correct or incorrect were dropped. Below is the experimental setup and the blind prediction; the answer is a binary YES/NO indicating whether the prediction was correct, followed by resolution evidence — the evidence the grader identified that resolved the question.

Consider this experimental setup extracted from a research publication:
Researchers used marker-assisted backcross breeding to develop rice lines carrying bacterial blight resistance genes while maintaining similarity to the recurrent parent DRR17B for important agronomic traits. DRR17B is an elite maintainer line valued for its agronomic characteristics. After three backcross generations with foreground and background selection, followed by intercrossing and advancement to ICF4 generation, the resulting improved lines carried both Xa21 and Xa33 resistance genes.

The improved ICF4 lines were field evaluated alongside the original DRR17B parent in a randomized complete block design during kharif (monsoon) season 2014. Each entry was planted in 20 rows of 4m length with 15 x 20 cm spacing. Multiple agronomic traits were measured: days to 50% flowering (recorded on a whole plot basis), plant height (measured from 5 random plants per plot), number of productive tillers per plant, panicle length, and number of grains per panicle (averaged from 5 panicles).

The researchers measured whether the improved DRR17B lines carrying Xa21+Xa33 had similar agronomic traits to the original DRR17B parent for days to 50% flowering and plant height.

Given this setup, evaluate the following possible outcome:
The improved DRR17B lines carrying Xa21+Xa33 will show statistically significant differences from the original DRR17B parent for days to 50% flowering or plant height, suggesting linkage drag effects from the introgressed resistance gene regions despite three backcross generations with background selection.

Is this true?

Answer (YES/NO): YES